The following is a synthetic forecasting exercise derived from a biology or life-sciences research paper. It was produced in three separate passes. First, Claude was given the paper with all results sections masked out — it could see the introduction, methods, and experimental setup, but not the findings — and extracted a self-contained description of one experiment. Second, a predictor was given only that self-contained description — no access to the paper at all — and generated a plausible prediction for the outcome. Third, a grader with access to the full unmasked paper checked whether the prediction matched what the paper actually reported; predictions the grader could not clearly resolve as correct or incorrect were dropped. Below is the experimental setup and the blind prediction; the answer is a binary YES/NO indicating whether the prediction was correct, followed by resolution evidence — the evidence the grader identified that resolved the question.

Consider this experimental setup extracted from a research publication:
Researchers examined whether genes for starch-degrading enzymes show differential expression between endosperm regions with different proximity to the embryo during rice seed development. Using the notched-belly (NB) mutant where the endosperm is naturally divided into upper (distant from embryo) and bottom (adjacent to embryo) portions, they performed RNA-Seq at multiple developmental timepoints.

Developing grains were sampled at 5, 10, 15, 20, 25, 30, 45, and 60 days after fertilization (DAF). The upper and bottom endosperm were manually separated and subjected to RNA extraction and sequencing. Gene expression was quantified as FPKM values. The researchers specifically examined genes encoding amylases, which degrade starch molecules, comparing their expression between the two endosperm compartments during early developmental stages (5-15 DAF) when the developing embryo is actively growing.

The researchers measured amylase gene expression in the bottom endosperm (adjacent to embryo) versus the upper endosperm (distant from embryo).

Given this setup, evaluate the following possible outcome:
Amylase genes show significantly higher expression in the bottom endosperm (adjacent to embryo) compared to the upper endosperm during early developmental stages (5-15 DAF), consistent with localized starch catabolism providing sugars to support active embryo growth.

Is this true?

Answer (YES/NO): NO